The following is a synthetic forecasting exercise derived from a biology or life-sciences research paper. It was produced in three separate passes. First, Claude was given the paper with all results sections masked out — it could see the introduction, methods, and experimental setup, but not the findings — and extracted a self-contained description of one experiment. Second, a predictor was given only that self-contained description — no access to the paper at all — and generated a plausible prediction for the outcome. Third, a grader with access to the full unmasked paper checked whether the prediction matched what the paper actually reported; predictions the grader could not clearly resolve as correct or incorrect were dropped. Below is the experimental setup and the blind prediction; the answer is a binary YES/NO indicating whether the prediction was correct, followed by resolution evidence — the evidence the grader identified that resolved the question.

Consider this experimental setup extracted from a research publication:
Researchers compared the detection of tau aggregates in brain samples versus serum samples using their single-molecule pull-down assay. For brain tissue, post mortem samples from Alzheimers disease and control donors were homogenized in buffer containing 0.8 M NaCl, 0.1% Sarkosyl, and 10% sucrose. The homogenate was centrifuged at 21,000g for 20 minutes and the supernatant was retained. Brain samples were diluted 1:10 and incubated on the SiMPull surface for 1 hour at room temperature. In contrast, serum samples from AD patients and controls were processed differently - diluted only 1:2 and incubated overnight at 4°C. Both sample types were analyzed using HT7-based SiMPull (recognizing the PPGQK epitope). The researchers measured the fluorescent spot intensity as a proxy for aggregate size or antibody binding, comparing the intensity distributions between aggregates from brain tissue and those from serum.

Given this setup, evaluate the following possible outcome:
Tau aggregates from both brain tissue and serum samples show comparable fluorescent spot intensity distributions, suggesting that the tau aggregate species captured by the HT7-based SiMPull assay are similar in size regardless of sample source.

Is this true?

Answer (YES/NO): NO